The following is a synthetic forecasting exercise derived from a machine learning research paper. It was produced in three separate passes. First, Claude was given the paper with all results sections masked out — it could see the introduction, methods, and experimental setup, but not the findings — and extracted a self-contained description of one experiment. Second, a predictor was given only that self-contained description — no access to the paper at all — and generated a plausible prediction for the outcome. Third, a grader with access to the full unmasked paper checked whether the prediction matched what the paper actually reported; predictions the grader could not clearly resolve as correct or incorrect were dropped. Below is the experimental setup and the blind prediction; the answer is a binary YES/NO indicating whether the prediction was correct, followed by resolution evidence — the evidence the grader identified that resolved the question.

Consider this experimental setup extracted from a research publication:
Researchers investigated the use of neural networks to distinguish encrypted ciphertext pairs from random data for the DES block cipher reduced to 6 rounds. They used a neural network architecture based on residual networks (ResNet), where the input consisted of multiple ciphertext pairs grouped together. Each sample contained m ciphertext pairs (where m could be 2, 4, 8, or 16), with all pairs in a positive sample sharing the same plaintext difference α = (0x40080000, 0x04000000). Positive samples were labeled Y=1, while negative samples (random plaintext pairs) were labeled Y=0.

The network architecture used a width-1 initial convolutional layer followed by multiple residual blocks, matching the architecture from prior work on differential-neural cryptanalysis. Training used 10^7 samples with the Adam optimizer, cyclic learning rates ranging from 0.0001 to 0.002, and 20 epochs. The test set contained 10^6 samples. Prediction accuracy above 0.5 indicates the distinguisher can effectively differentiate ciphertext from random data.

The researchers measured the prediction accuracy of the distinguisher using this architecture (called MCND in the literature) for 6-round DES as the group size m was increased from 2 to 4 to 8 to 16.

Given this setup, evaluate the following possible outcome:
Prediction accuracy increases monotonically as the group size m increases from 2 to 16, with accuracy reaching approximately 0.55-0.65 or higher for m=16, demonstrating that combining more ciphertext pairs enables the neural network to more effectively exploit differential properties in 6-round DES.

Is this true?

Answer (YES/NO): NO